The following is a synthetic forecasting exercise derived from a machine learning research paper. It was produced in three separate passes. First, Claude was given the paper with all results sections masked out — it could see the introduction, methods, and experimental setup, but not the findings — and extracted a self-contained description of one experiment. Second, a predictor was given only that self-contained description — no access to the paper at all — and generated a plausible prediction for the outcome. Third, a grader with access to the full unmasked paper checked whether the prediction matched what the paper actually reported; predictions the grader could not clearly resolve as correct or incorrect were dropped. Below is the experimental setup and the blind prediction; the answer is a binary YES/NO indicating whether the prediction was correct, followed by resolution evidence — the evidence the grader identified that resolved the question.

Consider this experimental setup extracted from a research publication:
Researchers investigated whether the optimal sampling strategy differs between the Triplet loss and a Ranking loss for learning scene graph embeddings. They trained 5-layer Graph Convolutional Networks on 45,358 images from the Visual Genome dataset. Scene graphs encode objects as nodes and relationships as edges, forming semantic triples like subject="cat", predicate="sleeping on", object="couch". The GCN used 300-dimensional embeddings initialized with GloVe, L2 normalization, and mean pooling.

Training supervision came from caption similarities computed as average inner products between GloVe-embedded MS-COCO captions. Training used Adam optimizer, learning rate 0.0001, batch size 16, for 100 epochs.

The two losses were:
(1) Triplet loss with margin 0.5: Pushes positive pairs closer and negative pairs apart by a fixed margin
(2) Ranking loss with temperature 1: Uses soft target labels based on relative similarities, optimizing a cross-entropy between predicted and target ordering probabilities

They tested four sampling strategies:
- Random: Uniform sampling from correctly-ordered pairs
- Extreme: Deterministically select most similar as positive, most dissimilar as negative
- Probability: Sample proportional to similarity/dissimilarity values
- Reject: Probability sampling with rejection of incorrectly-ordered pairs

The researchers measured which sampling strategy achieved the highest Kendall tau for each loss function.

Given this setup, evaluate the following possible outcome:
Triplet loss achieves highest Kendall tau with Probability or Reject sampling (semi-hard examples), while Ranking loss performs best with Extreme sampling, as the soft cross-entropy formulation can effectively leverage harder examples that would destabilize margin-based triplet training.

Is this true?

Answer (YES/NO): NO